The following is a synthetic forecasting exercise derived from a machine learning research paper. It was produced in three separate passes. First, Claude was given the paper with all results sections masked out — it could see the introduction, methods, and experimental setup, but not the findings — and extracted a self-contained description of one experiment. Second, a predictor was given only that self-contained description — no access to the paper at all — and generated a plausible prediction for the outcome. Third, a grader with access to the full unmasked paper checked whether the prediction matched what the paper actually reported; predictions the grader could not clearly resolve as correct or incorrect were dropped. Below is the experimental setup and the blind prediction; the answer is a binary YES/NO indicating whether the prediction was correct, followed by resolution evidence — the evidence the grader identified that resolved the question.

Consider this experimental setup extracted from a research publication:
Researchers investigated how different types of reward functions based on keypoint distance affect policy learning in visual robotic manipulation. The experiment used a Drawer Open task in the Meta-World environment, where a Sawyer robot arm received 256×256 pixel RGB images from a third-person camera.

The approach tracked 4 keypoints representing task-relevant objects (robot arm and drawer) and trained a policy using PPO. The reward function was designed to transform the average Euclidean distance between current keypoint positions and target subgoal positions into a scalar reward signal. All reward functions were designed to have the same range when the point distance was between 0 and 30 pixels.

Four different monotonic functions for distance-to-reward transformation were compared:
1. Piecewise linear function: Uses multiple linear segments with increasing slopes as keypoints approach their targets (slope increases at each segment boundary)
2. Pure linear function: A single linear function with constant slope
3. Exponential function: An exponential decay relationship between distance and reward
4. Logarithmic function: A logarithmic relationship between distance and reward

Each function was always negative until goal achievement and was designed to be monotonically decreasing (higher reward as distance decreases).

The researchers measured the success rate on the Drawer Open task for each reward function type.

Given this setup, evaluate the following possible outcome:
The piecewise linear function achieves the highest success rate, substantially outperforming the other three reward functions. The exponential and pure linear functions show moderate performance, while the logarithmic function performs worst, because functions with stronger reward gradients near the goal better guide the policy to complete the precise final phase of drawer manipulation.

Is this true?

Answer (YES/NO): NO